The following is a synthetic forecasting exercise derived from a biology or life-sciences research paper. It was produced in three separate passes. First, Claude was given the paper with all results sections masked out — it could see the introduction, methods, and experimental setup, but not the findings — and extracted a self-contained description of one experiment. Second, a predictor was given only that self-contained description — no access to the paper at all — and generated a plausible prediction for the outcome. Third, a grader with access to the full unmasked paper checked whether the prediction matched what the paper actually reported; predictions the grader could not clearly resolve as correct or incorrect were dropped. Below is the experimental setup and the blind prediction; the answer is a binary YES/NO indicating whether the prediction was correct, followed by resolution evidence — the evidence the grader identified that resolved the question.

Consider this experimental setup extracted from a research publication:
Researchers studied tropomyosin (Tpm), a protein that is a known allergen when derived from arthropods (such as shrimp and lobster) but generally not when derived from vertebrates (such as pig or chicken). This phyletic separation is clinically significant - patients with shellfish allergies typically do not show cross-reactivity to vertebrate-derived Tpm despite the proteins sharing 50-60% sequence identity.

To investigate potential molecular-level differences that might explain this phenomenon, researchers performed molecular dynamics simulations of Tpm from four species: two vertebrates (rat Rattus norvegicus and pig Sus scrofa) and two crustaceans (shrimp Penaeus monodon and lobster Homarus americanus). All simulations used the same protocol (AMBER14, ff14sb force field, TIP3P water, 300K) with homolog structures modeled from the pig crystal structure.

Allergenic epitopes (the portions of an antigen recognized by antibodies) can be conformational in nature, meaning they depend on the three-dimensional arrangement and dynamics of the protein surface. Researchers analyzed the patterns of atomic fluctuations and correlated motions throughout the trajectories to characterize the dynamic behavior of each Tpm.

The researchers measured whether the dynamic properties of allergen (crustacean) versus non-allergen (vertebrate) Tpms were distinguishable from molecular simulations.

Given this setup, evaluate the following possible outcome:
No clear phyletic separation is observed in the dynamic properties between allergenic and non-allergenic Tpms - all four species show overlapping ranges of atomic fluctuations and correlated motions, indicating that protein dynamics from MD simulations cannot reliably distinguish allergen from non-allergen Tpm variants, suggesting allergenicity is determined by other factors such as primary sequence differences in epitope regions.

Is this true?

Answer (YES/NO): NO